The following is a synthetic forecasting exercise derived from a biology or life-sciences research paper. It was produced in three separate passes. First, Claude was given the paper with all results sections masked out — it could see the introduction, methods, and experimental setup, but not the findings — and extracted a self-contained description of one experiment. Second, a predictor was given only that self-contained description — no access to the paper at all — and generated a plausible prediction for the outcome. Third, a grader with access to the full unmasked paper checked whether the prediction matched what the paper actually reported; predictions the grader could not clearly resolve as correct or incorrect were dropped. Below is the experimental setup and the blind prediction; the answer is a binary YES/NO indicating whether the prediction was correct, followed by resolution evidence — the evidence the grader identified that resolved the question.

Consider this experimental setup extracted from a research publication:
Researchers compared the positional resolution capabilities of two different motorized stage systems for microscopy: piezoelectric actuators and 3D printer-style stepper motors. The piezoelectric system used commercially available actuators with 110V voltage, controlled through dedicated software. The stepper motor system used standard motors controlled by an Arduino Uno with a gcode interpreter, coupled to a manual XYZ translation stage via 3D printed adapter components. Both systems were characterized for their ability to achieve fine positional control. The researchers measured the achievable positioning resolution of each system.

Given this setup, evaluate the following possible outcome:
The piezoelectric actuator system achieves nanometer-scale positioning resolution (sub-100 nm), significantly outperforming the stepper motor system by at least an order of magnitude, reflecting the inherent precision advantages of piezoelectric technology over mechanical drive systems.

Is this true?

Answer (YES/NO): NO